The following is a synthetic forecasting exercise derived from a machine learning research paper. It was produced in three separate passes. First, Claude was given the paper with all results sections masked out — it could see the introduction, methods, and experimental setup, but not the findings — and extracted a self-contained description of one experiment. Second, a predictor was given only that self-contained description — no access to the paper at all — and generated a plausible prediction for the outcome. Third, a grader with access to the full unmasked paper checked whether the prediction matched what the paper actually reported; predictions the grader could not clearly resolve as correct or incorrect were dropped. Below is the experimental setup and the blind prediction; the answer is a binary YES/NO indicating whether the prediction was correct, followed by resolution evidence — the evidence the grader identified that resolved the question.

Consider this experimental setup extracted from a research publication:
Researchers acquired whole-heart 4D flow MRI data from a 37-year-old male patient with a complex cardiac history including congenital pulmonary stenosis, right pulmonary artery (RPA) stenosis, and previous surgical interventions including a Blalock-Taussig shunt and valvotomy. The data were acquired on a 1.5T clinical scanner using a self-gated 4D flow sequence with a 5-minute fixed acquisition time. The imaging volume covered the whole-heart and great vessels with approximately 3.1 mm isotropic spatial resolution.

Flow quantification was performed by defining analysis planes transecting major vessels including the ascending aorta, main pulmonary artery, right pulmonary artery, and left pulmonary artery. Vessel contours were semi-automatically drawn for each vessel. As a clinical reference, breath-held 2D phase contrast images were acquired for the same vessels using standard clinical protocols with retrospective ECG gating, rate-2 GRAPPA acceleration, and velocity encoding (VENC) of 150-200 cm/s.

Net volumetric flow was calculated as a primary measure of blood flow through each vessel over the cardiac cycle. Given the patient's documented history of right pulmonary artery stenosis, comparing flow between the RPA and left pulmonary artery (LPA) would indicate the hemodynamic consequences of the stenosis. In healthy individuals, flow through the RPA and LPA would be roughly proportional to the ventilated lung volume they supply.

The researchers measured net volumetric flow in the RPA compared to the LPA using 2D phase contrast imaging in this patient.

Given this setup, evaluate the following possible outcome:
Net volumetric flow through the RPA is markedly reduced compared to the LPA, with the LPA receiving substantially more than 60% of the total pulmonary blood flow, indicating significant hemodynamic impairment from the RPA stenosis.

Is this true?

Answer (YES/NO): YES